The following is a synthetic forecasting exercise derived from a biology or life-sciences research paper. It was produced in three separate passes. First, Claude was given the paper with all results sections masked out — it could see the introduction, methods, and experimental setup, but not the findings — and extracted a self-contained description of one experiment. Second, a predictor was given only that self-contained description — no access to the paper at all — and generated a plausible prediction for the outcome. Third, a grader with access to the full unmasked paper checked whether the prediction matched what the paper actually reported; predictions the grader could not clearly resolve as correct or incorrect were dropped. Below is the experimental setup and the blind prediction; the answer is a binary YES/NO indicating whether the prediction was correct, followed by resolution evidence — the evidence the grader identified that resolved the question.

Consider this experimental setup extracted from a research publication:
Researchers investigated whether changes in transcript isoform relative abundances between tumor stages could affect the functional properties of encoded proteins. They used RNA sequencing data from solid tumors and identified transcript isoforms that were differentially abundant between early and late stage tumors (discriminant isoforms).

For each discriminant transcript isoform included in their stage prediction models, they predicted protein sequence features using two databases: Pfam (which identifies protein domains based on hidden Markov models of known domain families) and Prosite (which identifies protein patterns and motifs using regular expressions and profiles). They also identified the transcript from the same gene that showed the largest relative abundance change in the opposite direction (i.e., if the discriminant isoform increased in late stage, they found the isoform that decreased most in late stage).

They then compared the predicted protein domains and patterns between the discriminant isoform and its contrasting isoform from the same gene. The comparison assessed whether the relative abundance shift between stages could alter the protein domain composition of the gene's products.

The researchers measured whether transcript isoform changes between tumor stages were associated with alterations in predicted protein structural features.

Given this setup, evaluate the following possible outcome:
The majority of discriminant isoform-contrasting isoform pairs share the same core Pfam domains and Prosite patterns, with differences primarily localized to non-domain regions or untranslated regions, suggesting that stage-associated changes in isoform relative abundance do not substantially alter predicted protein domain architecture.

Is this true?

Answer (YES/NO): NO